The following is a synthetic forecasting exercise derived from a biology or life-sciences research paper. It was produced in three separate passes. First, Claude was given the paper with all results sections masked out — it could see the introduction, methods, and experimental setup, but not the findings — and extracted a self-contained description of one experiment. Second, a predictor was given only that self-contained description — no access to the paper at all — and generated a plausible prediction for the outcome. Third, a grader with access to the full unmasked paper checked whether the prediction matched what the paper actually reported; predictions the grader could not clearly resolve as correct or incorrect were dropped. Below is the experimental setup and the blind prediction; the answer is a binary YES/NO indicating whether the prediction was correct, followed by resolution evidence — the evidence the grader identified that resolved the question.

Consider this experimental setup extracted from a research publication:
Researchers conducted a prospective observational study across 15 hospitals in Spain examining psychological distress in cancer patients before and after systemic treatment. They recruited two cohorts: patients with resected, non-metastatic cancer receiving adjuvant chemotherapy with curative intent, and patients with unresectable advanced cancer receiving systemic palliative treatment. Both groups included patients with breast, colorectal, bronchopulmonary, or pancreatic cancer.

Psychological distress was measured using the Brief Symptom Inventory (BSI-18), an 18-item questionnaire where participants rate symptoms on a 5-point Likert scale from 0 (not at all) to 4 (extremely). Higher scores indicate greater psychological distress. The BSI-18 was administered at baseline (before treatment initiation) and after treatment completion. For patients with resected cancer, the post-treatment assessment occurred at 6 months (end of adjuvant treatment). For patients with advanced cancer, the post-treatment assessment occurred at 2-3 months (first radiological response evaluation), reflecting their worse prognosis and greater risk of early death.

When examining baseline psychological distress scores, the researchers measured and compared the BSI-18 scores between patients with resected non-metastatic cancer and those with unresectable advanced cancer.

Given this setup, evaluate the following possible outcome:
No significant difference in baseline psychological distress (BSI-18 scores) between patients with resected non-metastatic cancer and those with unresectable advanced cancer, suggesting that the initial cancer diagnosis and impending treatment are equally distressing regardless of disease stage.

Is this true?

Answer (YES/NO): NO